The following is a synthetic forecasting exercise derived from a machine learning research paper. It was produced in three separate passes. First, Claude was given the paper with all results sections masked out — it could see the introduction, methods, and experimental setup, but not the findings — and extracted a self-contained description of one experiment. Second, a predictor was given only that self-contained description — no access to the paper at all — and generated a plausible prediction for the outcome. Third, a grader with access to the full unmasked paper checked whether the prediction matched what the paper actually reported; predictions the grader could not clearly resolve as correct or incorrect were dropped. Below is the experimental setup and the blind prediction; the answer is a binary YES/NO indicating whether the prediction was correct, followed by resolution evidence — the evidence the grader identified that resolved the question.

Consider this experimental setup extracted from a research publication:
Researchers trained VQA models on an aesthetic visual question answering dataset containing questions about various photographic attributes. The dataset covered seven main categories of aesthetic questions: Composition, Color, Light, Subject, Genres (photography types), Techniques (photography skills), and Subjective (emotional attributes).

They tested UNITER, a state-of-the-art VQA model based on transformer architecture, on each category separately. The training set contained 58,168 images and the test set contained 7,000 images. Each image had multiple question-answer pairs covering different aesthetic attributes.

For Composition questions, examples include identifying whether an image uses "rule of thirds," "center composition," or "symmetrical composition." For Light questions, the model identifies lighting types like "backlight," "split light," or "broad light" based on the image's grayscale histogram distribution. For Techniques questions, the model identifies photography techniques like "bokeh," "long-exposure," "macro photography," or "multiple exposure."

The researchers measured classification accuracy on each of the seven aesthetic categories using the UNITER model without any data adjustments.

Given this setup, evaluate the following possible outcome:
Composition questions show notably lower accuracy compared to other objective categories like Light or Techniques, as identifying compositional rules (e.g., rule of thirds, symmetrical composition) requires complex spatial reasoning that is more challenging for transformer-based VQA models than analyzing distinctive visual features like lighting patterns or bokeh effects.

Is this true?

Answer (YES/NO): NO